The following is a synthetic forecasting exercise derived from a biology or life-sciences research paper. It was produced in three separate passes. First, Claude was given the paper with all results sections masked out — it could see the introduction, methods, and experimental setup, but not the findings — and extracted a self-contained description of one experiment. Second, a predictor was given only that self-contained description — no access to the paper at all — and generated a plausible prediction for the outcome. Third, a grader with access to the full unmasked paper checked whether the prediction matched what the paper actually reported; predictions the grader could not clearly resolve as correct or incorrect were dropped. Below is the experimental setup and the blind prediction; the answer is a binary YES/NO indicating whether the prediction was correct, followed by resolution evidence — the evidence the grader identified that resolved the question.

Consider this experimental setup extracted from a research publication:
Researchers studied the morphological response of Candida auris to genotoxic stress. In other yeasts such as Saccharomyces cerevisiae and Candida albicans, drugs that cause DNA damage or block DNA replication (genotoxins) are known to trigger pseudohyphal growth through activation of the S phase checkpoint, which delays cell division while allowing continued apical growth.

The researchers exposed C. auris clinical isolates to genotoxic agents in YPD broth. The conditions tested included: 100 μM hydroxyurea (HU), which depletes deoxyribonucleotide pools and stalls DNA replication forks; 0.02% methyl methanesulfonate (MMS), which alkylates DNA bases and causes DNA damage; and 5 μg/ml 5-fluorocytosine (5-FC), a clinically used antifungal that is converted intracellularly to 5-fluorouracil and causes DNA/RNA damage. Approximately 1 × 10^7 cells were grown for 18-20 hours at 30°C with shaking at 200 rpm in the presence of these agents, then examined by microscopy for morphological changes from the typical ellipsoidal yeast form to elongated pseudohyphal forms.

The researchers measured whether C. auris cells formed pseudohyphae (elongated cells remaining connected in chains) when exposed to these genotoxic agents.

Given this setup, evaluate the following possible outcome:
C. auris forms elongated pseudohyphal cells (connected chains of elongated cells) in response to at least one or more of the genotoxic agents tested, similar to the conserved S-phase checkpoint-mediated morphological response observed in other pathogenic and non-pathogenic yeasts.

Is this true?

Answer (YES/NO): YES